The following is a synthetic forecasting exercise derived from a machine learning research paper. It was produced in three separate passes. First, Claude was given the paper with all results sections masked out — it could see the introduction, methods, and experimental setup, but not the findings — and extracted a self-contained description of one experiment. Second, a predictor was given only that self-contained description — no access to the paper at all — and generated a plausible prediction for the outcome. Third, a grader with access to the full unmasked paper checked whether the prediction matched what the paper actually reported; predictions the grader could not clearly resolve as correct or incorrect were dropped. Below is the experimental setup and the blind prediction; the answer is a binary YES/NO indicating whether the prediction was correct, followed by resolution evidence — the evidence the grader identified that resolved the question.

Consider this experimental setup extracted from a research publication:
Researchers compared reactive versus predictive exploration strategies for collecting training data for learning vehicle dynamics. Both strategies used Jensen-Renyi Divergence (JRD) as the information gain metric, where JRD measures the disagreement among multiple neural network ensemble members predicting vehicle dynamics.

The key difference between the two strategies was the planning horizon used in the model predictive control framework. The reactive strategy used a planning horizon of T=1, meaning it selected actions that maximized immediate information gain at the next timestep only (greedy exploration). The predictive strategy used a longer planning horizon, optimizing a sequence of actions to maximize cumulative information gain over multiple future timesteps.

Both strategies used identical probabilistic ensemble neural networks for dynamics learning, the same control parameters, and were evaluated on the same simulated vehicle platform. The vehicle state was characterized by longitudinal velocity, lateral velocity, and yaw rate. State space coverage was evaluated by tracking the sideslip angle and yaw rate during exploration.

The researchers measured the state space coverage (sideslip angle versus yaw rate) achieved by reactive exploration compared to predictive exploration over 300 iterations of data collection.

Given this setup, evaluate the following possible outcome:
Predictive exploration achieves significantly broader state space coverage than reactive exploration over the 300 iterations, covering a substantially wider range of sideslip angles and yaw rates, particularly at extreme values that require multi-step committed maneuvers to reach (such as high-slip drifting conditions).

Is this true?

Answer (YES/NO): YES